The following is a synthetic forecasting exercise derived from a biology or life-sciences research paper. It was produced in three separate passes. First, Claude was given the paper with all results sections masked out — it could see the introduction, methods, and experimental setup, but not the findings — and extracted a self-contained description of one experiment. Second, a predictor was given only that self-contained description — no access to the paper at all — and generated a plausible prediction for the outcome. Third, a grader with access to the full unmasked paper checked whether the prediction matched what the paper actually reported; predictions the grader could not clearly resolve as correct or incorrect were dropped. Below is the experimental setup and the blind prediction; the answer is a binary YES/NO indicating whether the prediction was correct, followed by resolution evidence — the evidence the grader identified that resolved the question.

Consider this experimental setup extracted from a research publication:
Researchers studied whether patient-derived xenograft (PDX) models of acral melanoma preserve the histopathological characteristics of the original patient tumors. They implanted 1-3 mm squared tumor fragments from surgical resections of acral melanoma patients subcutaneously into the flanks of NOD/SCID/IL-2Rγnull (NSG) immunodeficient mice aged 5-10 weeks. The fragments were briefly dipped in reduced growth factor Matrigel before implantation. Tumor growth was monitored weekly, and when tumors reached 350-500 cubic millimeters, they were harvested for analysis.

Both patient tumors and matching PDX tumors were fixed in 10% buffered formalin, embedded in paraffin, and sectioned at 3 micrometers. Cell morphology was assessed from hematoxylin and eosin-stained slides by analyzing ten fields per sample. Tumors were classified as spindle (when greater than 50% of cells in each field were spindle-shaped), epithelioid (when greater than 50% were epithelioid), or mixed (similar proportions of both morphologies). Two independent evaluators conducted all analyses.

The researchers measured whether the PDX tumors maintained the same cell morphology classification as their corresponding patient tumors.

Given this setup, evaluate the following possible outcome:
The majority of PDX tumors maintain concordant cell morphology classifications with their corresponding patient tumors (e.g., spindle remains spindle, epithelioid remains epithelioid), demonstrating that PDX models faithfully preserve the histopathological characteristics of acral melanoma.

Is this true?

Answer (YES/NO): YES